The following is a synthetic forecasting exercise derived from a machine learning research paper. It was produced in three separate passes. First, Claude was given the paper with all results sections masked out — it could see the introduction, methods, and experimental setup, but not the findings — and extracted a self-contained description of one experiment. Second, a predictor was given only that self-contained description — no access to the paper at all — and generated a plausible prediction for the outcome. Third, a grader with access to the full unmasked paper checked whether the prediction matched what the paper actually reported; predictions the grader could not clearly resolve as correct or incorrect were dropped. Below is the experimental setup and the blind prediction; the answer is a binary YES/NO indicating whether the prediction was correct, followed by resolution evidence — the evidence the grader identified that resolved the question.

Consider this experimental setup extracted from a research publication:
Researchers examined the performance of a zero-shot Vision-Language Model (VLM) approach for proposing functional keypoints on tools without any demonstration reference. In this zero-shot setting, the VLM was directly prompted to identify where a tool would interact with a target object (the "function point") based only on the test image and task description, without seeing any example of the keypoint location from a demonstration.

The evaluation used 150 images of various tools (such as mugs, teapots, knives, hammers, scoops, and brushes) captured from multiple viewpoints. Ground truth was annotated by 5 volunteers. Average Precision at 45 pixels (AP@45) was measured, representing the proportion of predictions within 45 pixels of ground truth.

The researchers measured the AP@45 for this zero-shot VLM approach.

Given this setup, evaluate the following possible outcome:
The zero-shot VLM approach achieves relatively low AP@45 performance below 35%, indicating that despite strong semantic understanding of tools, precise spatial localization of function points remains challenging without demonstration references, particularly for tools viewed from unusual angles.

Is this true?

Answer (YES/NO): NO